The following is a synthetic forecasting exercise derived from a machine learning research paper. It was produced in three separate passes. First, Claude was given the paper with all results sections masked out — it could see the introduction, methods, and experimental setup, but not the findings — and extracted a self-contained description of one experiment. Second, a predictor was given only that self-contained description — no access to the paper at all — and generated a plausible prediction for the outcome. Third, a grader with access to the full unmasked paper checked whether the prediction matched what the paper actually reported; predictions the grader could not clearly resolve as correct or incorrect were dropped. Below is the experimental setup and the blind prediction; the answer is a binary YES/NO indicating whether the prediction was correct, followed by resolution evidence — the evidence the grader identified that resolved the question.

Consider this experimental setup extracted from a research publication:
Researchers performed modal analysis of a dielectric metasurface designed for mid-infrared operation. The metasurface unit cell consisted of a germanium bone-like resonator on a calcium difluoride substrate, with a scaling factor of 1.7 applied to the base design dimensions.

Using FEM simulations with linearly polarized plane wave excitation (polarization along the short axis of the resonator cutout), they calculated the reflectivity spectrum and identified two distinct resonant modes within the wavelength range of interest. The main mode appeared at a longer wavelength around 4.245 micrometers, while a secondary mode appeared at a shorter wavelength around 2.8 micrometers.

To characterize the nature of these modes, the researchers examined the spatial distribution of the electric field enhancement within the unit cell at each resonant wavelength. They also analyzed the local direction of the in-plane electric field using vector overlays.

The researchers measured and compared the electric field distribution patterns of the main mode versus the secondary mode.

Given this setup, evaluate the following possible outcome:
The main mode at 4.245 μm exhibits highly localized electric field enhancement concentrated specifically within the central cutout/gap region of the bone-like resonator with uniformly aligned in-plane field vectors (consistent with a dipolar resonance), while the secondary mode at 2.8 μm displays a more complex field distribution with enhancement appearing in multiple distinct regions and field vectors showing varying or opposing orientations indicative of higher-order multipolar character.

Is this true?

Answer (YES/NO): NO